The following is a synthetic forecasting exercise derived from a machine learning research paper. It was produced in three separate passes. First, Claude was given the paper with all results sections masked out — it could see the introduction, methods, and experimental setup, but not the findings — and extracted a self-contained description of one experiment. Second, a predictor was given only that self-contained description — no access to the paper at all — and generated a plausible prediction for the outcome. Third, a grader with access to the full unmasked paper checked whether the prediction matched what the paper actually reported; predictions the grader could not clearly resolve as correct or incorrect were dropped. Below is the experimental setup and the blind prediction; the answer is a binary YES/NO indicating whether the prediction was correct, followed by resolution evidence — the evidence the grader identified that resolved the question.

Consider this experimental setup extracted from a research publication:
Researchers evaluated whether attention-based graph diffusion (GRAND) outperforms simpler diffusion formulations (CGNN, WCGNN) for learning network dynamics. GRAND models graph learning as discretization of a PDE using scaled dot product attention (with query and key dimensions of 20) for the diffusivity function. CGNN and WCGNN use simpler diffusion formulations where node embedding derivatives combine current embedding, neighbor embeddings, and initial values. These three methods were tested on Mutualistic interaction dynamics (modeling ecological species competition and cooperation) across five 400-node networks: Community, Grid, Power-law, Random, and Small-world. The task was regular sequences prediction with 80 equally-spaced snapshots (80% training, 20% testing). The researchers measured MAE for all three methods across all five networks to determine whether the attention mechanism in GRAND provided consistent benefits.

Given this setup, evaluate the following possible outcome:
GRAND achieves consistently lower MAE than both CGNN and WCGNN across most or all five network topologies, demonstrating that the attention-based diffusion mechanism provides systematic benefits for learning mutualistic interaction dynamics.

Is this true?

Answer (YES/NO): YES